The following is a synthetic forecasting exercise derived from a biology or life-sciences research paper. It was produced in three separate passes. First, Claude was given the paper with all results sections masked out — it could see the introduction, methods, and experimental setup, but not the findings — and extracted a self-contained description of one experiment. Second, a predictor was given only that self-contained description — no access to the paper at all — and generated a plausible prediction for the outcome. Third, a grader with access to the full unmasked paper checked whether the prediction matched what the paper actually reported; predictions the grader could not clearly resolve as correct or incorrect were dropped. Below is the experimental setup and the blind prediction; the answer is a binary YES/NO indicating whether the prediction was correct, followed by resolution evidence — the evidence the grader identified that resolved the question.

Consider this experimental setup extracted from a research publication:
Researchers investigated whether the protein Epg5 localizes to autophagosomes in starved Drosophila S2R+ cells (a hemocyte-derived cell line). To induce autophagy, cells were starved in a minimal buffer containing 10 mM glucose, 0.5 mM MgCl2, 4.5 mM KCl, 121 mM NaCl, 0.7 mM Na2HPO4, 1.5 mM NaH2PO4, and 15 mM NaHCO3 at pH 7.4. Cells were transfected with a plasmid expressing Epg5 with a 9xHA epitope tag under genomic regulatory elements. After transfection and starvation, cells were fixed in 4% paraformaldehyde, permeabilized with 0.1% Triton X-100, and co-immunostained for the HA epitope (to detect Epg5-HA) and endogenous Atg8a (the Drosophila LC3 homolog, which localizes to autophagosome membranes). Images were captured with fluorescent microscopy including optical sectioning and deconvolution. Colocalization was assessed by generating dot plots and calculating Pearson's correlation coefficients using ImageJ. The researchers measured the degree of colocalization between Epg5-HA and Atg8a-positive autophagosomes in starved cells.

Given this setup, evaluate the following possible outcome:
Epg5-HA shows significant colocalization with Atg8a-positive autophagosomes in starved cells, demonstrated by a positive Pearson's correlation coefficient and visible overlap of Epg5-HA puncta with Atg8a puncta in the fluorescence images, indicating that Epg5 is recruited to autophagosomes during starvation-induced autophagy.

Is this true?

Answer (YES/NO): YES